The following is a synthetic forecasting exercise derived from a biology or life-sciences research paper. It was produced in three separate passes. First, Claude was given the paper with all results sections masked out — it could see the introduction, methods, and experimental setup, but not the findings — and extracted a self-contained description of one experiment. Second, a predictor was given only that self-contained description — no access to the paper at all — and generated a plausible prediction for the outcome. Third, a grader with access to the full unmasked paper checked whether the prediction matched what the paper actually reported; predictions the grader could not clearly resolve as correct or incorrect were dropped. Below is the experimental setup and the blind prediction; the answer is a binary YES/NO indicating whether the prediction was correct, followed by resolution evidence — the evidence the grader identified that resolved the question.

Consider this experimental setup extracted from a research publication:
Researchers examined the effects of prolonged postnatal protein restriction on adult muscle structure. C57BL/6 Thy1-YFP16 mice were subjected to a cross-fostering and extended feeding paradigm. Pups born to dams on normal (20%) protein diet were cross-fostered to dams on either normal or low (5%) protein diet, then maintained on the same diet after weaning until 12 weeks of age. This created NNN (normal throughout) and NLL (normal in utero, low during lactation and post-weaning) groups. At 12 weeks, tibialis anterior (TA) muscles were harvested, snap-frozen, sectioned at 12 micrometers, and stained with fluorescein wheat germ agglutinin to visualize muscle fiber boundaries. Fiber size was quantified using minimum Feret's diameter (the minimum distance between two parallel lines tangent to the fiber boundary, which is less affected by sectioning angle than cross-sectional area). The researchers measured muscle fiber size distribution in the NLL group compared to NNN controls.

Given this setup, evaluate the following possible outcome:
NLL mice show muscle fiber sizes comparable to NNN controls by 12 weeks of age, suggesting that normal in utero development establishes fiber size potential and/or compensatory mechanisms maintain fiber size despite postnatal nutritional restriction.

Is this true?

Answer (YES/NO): YES